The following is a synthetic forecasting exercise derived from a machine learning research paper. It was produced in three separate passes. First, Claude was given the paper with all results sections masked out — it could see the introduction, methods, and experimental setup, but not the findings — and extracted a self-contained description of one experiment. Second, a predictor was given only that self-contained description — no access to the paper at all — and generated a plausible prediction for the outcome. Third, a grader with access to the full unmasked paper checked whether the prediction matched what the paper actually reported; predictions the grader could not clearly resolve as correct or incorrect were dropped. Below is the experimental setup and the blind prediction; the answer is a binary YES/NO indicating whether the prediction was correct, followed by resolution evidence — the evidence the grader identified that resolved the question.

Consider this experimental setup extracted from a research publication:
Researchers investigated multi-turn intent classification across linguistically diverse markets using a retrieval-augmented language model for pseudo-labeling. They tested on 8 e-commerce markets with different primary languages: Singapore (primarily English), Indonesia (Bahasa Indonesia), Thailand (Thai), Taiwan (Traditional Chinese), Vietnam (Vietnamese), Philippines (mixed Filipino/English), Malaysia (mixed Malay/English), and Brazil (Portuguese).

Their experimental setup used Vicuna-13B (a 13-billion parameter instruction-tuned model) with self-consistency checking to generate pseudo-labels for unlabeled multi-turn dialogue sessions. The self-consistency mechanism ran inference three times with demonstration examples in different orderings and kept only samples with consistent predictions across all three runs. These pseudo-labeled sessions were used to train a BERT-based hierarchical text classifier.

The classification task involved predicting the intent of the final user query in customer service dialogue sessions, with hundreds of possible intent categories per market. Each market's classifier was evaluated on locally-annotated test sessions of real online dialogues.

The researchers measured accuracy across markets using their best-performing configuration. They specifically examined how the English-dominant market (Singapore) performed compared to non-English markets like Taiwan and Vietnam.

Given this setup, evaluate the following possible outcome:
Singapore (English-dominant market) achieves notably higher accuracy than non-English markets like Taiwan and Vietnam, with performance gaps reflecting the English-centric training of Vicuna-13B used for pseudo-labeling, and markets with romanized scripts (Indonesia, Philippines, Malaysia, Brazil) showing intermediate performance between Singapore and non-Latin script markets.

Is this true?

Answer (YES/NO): NO